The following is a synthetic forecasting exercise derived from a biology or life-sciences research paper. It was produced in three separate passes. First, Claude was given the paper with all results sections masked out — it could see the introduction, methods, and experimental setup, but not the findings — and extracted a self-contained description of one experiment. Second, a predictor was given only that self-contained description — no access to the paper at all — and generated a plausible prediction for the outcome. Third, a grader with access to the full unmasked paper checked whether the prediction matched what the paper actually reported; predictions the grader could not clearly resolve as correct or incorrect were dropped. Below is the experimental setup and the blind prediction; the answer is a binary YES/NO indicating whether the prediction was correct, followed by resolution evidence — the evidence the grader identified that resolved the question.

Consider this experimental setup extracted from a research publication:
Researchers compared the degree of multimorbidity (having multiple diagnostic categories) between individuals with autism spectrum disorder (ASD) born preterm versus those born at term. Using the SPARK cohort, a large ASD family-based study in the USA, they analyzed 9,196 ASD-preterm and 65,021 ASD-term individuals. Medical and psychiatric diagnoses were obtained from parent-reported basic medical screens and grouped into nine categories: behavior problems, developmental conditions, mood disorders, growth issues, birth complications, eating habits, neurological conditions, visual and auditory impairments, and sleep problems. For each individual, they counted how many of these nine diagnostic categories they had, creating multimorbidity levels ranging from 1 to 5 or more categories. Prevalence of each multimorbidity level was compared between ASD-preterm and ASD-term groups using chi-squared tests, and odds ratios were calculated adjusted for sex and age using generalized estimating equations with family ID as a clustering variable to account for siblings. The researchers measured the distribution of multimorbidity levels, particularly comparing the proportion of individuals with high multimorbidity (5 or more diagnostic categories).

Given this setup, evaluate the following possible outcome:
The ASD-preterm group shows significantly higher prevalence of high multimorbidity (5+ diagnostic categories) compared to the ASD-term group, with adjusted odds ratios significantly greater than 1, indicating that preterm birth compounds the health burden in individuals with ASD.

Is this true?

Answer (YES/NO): YES